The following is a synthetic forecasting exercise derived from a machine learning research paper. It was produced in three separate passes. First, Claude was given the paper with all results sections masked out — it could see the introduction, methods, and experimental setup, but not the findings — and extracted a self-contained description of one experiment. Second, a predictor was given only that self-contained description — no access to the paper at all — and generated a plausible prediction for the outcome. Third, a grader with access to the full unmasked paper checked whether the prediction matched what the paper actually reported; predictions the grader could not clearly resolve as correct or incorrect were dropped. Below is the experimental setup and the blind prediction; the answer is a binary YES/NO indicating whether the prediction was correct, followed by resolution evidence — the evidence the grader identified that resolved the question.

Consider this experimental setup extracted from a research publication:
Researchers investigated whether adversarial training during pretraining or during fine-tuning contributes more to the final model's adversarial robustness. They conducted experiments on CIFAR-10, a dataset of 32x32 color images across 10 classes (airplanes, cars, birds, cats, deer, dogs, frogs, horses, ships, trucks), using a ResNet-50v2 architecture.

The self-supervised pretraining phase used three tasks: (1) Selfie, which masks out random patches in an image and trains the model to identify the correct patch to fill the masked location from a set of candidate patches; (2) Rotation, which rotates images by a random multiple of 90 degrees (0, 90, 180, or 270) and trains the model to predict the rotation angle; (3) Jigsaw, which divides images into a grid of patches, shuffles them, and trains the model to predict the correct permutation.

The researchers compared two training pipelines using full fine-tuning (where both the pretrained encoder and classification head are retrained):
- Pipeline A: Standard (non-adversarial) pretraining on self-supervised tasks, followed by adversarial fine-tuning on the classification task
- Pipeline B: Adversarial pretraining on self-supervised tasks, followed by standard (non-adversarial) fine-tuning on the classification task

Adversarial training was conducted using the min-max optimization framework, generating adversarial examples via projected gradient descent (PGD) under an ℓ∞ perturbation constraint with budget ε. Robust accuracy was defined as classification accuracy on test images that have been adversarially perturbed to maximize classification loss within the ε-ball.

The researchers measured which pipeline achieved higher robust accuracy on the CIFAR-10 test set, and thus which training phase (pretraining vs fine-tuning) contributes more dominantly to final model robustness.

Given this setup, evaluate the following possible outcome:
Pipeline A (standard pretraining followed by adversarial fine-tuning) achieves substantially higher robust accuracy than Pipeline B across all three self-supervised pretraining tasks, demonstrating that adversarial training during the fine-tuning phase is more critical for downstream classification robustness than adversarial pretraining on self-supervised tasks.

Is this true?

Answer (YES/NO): YES